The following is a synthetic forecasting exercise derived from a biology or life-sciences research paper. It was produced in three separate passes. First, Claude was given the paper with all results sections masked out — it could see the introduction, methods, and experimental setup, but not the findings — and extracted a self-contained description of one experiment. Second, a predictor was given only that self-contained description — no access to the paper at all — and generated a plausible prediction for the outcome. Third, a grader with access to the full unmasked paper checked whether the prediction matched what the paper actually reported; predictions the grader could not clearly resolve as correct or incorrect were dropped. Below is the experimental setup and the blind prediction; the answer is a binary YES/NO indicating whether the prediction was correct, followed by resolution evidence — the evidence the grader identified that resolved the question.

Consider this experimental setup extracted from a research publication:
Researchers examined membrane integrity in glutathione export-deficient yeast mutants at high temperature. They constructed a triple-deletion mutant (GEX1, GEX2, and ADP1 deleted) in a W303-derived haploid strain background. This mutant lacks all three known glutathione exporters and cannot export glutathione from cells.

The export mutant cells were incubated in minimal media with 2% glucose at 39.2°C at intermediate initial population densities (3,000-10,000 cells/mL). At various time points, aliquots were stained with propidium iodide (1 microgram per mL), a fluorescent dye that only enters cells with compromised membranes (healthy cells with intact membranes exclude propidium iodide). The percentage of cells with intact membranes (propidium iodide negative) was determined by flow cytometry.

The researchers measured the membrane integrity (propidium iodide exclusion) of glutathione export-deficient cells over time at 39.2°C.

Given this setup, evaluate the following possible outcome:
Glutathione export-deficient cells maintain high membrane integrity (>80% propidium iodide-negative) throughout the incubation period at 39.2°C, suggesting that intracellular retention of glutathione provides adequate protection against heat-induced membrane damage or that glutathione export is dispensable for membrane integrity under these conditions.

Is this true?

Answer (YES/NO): YES